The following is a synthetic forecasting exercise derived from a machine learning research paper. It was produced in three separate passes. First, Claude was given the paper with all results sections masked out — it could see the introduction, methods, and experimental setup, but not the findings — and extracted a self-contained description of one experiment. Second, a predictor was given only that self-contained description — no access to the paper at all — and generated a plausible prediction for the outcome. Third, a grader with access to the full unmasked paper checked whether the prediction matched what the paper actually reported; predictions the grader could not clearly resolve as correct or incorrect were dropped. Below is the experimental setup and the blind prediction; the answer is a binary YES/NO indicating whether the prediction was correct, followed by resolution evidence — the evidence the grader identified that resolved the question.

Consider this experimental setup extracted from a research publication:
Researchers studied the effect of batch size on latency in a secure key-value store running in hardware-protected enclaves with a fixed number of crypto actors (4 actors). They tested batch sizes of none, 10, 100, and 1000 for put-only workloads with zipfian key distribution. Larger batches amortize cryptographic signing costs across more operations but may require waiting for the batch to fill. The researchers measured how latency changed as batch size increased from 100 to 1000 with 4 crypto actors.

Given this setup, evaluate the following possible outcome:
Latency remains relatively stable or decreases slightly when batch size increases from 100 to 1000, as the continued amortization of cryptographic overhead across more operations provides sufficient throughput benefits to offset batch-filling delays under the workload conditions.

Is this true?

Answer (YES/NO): NO